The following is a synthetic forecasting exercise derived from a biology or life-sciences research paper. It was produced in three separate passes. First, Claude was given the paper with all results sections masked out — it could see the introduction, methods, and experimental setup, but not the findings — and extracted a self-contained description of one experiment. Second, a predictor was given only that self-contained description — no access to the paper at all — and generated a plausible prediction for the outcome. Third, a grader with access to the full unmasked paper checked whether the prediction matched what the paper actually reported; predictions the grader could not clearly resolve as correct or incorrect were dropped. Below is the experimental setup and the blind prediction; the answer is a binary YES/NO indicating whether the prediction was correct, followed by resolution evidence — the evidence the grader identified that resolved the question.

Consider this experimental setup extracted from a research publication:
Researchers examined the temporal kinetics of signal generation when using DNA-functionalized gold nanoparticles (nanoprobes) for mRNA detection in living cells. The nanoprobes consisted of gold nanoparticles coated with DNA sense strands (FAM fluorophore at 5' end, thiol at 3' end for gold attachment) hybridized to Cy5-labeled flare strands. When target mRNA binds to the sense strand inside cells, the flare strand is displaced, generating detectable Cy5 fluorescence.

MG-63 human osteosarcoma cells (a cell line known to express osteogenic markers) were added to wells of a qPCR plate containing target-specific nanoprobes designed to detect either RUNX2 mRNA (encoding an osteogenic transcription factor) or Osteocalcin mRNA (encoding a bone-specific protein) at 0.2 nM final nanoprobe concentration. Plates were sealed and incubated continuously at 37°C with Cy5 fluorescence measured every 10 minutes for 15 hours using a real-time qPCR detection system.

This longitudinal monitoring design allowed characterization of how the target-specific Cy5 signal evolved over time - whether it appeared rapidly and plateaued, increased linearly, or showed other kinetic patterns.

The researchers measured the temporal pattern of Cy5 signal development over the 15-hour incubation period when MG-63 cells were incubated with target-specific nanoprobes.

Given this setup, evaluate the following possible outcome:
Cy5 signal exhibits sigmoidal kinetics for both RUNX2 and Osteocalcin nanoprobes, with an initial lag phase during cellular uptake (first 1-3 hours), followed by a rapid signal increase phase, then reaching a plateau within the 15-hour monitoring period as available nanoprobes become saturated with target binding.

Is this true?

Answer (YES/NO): NO